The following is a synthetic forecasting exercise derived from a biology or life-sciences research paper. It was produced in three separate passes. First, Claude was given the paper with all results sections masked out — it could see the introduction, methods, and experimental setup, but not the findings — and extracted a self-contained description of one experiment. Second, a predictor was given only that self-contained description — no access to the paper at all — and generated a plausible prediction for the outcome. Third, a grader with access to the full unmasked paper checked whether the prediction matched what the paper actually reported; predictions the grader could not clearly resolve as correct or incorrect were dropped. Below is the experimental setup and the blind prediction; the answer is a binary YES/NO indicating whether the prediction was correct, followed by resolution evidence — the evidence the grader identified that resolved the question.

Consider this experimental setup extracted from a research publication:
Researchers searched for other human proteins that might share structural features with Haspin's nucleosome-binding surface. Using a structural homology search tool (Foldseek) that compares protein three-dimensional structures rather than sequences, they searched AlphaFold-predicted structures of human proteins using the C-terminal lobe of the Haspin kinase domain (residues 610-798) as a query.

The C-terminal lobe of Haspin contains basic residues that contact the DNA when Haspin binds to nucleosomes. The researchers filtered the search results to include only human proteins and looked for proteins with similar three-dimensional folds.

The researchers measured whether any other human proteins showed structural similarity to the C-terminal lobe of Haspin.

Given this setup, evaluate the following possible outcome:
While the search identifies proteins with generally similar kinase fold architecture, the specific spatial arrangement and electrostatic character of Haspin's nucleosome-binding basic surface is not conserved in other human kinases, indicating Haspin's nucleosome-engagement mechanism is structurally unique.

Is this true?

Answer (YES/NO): YES